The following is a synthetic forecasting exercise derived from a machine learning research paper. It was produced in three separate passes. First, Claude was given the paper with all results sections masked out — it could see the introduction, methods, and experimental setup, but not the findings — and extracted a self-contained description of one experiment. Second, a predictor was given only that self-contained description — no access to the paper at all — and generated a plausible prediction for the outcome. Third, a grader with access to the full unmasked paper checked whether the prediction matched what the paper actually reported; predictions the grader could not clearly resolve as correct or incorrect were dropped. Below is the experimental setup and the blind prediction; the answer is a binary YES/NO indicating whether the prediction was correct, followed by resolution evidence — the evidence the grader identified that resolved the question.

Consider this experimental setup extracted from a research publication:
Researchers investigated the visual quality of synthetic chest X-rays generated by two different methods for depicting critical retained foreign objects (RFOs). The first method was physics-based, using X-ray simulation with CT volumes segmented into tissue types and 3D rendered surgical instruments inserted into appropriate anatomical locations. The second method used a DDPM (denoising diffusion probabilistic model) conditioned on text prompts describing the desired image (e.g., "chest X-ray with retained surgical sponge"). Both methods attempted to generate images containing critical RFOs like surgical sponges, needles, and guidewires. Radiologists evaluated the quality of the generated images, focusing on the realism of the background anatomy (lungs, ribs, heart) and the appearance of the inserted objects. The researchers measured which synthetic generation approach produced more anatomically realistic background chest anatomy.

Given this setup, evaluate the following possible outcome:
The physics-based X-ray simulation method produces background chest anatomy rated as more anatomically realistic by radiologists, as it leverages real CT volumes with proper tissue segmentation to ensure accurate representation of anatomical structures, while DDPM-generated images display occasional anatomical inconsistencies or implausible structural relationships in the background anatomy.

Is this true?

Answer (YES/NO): NO